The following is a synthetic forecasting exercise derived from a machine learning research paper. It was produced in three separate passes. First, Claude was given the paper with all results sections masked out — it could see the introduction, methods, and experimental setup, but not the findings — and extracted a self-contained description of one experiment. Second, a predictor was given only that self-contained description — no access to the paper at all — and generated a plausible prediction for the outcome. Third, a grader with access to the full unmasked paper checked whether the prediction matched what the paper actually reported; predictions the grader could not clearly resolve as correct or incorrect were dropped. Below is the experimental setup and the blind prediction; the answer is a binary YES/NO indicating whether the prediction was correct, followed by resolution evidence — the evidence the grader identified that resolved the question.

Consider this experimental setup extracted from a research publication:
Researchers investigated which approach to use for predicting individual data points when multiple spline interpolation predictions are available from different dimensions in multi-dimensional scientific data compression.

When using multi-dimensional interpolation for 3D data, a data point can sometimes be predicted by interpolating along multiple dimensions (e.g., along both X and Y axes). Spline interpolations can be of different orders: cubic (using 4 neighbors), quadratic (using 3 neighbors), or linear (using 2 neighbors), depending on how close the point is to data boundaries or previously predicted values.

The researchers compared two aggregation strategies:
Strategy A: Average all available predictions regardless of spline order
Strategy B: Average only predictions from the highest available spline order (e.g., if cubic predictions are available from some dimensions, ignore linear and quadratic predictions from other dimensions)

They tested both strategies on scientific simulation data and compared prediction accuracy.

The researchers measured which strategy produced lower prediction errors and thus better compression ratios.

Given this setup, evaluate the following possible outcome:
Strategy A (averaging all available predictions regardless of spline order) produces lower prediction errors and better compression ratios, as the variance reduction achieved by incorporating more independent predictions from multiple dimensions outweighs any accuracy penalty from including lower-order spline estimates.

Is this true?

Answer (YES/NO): NO